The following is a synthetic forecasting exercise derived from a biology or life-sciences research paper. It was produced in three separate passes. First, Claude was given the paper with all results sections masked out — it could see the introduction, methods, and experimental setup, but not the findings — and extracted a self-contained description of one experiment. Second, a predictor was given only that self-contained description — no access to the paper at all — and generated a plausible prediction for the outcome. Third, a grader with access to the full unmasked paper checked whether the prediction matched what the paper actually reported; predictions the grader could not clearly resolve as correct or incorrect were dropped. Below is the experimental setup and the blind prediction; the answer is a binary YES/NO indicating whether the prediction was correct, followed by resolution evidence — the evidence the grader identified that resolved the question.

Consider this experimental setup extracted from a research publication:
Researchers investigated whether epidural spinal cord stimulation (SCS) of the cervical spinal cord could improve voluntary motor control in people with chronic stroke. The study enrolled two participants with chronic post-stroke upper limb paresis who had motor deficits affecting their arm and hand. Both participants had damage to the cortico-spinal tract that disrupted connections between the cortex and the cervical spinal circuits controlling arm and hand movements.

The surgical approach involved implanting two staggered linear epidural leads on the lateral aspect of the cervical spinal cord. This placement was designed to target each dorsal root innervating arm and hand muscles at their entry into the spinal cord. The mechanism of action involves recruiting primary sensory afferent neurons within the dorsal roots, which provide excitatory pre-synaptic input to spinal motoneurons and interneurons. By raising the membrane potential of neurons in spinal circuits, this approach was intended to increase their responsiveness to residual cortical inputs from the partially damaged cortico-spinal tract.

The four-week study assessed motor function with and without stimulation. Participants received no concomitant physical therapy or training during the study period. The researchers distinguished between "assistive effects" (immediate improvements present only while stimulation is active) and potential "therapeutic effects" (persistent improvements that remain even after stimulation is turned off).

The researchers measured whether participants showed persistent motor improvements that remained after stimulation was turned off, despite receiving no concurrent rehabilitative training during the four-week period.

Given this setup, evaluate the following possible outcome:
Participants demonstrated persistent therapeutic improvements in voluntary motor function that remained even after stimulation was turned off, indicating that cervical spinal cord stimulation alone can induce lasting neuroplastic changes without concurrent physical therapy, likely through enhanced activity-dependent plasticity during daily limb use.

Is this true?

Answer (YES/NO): YES